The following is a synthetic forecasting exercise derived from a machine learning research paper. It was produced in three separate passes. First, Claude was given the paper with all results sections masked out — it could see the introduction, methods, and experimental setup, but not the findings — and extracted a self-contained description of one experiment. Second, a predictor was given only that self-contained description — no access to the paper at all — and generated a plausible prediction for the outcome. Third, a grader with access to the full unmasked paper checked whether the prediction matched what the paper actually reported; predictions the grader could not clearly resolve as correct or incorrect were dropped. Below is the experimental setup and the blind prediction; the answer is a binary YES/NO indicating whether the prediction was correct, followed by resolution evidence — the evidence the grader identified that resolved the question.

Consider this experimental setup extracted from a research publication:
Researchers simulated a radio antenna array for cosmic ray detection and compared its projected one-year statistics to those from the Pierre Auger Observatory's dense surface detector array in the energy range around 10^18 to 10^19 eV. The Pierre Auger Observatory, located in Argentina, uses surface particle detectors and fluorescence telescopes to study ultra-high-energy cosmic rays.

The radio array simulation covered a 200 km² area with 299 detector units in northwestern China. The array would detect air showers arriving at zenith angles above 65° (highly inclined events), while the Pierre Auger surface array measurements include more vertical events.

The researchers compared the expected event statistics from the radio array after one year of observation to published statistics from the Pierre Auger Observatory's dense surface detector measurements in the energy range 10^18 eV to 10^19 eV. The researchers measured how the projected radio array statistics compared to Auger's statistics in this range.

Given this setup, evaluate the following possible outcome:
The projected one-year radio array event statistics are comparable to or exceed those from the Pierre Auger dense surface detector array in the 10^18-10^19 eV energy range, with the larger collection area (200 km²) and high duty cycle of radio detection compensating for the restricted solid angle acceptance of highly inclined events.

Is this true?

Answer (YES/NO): YES